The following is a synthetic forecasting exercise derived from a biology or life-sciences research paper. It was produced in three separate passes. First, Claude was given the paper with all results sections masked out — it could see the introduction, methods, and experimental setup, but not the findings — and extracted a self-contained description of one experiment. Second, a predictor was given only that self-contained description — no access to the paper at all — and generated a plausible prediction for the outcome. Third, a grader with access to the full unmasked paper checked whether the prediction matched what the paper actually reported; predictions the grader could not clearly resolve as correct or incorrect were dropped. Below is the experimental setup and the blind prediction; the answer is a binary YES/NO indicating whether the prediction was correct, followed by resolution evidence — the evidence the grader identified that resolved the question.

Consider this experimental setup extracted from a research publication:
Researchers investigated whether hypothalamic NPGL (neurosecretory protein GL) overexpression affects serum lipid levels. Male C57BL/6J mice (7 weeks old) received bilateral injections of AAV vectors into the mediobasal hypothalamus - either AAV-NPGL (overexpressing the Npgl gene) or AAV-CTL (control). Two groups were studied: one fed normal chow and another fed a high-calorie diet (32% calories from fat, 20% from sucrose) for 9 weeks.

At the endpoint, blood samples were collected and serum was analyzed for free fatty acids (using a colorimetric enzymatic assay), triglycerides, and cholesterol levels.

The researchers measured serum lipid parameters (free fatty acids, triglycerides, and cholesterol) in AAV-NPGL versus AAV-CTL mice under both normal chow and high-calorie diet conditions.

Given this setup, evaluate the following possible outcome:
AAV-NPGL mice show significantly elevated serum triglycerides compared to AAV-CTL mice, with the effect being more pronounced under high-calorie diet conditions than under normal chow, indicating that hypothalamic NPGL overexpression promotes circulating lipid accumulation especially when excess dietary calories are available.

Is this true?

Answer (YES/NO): NO